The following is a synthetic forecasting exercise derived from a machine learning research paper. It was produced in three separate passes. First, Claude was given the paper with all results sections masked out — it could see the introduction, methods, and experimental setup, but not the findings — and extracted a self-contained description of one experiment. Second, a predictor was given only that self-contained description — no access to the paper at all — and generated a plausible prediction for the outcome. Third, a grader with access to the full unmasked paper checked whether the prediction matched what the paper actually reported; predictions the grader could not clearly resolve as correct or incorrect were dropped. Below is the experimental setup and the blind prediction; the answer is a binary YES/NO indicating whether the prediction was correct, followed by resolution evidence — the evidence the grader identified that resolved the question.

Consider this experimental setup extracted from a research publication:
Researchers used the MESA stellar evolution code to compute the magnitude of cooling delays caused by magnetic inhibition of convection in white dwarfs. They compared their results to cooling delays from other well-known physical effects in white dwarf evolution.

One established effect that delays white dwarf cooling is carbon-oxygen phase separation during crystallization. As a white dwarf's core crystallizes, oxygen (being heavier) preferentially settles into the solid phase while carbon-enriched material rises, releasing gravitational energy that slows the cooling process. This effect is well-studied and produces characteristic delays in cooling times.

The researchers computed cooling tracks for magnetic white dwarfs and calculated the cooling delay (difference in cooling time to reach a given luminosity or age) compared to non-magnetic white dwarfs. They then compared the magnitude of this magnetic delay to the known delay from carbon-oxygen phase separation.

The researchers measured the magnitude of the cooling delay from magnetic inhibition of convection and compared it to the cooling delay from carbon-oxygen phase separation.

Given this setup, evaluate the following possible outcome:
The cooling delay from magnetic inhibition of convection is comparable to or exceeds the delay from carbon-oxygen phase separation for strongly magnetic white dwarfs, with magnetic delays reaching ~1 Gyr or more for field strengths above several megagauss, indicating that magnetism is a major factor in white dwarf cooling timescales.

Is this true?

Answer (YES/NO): YES